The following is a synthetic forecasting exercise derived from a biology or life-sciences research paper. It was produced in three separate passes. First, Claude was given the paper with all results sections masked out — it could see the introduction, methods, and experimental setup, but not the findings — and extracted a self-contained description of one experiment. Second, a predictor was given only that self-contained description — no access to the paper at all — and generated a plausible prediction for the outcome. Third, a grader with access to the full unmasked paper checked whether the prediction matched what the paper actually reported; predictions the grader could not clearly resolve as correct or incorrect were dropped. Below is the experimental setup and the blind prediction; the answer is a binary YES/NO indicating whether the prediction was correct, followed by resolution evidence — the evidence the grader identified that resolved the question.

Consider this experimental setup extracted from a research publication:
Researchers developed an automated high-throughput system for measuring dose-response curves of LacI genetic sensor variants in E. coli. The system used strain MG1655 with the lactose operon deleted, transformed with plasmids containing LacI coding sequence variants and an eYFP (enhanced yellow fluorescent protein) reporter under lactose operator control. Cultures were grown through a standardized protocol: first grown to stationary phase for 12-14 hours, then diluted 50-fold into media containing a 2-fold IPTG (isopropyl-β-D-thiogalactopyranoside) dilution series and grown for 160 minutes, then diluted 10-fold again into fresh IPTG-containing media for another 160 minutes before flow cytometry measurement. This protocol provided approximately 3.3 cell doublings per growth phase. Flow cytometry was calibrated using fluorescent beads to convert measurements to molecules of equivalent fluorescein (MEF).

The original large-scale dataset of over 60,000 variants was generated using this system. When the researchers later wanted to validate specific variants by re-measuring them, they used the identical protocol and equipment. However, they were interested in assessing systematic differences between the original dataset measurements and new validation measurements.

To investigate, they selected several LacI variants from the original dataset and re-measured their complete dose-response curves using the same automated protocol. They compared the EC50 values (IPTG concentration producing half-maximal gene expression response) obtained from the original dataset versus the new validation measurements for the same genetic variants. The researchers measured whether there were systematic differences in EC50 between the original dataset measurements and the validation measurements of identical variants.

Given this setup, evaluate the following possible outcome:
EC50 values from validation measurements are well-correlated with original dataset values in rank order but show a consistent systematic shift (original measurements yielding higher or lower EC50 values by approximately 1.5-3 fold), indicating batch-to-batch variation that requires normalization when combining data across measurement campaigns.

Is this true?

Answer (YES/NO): NO